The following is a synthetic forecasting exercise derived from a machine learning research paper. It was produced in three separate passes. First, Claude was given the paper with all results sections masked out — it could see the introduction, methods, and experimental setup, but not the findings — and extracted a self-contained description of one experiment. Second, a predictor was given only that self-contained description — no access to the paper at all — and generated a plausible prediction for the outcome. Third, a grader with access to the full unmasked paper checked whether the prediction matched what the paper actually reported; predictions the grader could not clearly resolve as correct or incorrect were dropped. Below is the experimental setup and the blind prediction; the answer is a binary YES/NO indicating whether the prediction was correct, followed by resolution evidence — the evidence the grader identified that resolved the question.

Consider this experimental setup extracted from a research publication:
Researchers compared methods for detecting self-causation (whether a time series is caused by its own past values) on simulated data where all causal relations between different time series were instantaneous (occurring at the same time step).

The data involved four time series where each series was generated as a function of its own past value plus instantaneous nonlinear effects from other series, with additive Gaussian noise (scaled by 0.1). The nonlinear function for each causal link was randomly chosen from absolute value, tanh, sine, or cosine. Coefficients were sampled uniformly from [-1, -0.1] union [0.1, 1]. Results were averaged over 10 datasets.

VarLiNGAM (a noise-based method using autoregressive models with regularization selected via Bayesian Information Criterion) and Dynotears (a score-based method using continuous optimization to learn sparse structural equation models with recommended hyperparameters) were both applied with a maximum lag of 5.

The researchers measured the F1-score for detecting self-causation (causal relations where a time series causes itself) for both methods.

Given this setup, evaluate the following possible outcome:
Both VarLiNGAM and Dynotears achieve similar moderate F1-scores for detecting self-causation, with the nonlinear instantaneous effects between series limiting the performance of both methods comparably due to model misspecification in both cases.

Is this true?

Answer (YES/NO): NO